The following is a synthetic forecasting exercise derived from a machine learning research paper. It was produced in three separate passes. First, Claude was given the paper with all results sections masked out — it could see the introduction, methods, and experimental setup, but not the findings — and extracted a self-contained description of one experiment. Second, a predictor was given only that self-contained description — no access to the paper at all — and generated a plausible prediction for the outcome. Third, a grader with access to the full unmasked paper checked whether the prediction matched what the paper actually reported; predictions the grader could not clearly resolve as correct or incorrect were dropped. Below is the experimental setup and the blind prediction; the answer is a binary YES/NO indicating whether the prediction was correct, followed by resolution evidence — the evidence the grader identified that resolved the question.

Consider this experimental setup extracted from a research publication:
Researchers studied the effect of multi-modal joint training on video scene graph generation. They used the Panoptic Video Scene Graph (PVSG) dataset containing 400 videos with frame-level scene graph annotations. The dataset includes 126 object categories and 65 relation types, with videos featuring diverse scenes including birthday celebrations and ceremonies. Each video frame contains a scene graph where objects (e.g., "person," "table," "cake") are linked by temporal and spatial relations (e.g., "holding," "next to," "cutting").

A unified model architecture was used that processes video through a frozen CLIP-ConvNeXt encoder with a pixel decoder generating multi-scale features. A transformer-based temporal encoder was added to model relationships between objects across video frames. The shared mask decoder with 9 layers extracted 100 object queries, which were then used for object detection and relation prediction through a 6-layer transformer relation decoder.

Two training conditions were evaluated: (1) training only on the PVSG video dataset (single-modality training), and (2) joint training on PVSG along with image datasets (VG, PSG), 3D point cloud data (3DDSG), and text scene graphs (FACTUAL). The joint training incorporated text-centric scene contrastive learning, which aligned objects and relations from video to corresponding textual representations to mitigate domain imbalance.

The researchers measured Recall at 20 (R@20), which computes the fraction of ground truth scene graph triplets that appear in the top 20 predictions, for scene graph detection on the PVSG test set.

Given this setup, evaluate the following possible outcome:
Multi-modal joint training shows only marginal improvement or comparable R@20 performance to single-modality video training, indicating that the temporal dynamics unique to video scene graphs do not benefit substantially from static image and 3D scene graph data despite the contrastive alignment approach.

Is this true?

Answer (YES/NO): NO